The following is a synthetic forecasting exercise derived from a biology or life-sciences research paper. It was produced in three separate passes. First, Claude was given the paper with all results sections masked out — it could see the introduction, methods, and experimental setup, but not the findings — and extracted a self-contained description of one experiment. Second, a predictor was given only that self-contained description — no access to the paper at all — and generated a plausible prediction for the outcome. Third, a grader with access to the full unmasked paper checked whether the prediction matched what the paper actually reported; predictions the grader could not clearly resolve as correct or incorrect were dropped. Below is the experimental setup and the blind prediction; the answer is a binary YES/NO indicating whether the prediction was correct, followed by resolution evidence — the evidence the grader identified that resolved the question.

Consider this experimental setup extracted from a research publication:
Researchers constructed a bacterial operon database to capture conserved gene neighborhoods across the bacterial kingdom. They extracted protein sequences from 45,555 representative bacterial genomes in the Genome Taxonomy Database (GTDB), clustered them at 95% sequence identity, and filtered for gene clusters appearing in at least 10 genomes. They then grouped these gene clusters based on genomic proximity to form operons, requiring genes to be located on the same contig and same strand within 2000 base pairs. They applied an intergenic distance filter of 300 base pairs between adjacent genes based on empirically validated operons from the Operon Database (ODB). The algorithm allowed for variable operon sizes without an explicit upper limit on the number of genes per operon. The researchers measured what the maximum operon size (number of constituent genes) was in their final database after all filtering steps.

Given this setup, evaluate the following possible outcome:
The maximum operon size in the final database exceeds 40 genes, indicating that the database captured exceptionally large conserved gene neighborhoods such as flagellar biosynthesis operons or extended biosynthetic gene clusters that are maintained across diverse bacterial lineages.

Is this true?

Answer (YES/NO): NO